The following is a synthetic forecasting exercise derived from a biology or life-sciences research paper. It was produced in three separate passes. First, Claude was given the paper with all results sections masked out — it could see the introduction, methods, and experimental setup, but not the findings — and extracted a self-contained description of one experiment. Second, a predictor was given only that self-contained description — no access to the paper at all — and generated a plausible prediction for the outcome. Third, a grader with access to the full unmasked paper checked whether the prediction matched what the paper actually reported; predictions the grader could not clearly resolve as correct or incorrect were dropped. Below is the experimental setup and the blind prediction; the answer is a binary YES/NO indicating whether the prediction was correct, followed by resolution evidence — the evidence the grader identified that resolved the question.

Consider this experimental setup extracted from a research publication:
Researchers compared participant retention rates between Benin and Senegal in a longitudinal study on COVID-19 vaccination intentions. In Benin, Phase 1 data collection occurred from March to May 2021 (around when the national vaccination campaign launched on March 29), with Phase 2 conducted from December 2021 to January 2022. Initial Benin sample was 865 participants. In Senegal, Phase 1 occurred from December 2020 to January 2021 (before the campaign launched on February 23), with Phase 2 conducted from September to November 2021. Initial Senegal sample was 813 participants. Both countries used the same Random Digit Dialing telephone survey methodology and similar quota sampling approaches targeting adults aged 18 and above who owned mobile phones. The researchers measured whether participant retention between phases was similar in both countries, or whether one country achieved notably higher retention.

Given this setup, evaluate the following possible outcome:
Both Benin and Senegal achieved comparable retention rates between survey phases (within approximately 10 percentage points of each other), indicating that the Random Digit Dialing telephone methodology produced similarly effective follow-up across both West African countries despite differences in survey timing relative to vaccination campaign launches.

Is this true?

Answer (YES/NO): NO